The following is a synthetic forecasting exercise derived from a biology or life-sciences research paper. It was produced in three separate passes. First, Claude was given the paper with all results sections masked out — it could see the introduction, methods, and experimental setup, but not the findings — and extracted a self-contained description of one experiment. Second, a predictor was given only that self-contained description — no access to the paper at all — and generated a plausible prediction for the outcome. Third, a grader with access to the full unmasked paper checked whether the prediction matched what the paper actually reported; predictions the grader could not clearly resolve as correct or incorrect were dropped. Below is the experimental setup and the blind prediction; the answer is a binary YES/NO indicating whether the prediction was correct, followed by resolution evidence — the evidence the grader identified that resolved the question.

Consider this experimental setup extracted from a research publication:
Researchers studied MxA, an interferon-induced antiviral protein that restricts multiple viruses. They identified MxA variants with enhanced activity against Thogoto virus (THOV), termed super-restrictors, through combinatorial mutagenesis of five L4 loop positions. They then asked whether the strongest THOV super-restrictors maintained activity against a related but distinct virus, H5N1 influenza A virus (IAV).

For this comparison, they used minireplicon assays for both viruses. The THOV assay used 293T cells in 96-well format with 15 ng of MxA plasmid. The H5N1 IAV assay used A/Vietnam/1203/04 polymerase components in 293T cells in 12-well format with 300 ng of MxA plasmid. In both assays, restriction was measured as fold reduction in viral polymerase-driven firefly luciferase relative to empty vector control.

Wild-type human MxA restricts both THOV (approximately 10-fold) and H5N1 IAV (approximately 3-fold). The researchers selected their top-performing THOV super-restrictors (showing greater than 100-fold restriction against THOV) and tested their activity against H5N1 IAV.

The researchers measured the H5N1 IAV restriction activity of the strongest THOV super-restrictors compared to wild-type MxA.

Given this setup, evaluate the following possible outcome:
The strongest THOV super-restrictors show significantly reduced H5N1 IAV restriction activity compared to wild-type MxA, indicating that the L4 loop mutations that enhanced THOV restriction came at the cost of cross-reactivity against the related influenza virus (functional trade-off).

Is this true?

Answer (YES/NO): YES